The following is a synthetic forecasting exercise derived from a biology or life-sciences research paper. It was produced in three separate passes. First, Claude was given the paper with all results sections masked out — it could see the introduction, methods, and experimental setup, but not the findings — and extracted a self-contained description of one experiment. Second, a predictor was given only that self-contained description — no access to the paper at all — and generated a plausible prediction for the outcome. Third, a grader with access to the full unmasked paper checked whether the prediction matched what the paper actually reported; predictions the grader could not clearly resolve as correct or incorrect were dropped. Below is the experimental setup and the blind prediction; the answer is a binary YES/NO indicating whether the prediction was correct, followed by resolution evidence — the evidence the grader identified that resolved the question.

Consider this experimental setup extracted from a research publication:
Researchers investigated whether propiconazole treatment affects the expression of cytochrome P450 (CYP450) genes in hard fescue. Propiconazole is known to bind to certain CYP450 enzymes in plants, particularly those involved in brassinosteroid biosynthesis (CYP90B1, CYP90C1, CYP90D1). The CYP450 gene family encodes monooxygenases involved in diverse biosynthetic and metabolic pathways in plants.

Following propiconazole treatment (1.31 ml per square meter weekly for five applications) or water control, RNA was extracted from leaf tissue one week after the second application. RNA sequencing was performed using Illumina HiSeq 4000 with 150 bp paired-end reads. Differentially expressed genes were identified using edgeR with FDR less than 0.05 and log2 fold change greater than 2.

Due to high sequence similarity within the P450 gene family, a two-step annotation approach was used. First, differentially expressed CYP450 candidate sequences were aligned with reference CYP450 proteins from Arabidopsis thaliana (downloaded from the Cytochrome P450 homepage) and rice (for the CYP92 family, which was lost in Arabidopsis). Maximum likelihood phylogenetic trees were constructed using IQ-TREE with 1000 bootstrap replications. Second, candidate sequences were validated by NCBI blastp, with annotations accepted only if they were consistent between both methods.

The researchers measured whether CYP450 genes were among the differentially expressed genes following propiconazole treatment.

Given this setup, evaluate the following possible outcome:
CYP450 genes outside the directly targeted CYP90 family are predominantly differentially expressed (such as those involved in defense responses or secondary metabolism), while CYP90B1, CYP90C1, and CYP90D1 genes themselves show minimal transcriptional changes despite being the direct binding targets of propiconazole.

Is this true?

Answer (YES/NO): YES